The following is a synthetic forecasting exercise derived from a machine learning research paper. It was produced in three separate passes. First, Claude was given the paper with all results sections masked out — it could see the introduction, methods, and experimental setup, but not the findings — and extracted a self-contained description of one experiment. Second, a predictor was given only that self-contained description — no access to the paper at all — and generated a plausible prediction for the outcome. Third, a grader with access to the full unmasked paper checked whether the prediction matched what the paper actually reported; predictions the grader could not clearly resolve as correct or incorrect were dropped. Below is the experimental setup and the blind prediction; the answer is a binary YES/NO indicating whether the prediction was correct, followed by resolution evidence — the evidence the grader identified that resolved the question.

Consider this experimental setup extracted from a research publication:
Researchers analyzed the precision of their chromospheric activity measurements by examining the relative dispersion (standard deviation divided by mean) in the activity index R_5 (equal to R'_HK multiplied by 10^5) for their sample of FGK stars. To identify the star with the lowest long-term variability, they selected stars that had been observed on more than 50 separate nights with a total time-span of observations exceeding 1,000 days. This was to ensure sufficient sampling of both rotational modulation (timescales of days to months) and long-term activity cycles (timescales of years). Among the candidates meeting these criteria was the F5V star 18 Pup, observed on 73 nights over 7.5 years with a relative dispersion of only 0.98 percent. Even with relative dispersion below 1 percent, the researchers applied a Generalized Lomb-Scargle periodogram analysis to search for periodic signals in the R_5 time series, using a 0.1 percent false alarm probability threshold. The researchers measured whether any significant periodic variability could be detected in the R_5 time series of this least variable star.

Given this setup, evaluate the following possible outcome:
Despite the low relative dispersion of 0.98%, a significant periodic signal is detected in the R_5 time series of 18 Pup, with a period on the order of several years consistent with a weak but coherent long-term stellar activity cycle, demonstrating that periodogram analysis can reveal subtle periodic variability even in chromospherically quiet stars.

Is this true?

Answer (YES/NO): YES